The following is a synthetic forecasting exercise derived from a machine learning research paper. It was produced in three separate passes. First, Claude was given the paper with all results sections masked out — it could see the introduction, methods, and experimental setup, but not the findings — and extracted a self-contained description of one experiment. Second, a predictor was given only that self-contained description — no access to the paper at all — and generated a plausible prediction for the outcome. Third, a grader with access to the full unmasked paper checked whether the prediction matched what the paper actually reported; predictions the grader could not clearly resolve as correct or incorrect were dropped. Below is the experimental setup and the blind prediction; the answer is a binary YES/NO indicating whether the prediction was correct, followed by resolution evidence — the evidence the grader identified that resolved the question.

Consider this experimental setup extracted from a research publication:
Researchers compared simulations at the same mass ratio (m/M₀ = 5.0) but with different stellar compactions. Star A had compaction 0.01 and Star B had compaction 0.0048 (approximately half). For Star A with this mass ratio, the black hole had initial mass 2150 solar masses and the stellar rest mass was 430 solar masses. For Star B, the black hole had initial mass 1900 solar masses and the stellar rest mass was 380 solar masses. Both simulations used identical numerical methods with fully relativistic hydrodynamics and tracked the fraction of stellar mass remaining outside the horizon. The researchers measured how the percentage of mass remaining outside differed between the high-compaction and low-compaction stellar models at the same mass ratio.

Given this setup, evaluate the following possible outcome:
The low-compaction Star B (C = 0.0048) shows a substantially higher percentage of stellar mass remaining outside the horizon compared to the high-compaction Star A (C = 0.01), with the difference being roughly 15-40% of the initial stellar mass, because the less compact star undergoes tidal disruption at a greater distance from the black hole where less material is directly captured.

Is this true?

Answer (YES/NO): NO